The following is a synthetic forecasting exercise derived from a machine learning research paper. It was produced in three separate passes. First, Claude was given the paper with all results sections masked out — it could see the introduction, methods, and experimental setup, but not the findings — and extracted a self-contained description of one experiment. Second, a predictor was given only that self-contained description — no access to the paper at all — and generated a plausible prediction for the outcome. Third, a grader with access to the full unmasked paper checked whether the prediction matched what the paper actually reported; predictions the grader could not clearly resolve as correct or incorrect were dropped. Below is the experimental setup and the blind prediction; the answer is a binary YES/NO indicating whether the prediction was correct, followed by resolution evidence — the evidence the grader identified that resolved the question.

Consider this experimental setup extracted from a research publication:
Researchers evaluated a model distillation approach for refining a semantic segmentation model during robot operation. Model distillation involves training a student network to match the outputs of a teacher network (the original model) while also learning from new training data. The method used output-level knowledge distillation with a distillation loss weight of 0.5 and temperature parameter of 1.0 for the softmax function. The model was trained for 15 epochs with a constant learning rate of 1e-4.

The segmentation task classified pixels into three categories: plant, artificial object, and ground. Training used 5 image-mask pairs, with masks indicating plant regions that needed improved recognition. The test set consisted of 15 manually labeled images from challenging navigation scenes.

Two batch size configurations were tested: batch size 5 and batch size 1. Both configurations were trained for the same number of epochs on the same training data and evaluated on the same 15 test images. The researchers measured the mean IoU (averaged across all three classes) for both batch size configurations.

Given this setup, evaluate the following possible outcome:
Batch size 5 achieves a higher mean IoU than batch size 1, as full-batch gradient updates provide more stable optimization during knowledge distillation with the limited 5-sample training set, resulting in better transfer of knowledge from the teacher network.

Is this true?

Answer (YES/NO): YES